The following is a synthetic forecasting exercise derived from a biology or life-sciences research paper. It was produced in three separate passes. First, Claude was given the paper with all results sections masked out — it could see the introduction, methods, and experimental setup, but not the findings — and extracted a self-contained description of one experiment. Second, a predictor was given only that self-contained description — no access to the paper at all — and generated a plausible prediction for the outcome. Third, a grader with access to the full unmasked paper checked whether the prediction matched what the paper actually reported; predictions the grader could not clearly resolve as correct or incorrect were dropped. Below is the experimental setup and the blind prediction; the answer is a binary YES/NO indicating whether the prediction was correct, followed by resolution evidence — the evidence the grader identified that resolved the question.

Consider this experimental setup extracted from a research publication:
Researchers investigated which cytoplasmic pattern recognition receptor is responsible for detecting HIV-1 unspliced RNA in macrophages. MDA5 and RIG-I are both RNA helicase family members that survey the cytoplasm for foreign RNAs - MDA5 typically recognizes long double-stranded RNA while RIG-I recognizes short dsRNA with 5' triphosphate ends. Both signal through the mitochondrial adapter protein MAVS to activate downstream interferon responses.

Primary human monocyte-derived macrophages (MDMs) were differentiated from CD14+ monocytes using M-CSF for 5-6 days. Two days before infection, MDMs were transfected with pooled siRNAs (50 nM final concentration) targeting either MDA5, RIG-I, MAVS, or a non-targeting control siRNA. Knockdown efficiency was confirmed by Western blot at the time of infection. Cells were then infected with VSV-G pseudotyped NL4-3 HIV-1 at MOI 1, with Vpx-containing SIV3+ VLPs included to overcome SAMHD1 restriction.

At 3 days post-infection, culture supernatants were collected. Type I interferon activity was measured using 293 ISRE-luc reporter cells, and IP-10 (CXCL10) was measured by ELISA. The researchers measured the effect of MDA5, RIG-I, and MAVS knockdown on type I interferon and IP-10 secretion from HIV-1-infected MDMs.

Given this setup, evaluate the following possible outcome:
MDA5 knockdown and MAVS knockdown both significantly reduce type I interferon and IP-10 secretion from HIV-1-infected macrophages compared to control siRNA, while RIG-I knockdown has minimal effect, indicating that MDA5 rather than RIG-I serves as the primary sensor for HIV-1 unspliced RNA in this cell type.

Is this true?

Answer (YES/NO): YES